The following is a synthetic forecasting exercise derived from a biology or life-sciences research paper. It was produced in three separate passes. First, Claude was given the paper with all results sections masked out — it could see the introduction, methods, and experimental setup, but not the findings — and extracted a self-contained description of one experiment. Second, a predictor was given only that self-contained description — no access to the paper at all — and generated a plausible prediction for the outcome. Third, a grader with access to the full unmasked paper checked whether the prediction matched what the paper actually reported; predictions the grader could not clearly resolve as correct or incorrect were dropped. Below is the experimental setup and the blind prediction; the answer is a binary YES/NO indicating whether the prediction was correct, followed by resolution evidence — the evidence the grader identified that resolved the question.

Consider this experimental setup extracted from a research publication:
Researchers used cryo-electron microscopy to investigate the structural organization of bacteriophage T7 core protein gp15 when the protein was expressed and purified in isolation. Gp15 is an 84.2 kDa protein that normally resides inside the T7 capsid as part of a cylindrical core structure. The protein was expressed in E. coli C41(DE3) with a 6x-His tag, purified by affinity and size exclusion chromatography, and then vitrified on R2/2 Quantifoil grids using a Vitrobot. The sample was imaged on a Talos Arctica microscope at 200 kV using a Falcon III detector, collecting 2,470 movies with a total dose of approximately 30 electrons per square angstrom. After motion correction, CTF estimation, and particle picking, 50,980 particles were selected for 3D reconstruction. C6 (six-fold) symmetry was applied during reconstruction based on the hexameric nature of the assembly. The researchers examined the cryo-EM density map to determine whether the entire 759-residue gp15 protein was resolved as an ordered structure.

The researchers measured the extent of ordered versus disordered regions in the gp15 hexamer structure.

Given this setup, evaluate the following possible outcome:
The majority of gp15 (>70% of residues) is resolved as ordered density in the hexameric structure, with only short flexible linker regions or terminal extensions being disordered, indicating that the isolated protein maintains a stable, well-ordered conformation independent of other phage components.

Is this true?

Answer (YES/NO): NO